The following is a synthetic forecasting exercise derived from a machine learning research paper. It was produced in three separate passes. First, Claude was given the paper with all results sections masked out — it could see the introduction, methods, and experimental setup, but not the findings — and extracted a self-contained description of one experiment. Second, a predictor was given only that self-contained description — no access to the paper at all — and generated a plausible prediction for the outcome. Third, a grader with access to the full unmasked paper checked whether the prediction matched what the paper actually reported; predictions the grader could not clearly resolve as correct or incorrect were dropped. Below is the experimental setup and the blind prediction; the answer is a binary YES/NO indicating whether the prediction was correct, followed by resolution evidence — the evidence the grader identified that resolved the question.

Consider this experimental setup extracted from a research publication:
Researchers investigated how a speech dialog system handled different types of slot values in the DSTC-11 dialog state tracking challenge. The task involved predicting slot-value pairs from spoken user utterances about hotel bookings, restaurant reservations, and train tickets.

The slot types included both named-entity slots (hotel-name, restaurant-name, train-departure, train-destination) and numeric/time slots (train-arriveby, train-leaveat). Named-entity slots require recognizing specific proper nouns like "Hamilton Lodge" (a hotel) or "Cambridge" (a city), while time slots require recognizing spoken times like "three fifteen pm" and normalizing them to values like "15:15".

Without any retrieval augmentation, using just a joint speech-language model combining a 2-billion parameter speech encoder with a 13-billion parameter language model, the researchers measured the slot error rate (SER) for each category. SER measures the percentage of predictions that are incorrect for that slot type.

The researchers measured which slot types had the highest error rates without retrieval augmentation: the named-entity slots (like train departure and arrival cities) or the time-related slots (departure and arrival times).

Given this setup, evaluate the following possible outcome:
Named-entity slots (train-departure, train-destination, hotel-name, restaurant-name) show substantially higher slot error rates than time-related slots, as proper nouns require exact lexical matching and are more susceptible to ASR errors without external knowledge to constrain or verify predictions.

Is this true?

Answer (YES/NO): NO